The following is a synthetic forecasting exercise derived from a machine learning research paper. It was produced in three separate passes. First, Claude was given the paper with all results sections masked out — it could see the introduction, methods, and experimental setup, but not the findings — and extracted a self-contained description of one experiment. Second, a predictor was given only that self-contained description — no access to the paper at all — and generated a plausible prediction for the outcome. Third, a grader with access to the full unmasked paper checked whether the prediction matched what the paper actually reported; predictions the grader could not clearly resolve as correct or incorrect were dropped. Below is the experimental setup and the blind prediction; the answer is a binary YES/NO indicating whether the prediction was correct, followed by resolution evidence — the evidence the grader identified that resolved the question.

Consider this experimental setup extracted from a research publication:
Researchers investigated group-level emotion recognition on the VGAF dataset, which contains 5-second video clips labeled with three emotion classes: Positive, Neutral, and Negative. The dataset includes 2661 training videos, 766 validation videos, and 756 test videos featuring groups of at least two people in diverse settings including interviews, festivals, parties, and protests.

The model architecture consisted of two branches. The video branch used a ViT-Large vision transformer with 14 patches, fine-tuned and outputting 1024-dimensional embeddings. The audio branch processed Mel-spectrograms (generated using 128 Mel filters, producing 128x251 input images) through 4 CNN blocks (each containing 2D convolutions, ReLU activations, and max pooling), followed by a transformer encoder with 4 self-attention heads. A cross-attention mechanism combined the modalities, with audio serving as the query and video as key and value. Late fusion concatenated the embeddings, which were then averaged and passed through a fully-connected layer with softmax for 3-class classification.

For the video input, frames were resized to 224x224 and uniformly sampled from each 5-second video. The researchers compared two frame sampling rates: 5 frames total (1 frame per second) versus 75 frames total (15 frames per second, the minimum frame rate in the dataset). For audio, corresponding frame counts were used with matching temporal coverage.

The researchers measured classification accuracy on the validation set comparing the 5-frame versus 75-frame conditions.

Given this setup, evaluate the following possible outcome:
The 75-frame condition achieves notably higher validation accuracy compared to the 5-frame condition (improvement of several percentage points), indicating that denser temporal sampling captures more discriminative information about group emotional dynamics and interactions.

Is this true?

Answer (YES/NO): NO